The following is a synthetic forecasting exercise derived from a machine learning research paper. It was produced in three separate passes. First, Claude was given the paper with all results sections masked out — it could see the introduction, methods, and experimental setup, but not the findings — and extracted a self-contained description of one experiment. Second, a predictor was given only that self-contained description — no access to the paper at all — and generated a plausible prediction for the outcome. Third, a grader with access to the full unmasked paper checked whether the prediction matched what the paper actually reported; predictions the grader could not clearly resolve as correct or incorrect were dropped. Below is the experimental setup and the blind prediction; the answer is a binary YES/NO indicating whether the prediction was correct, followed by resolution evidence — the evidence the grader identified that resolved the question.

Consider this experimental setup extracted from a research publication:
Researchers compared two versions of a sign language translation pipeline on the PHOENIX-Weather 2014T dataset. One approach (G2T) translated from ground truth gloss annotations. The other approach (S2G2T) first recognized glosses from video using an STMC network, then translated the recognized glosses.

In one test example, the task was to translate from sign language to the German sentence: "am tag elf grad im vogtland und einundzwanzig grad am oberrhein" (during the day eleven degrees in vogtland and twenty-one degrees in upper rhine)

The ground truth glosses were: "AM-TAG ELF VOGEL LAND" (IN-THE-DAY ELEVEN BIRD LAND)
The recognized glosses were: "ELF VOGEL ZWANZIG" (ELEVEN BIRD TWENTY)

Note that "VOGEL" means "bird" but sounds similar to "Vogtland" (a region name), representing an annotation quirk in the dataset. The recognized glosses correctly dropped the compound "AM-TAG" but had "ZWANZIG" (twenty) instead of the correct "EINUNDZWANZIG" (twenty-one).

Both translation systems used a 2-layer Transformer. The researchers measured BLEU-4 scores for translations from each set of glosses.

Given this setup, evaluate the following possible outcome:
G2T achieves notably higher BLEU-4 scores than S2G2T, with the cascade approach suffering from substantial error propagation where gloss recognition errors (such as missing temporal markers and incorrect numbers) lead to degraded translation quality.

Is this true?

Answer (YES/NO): NO